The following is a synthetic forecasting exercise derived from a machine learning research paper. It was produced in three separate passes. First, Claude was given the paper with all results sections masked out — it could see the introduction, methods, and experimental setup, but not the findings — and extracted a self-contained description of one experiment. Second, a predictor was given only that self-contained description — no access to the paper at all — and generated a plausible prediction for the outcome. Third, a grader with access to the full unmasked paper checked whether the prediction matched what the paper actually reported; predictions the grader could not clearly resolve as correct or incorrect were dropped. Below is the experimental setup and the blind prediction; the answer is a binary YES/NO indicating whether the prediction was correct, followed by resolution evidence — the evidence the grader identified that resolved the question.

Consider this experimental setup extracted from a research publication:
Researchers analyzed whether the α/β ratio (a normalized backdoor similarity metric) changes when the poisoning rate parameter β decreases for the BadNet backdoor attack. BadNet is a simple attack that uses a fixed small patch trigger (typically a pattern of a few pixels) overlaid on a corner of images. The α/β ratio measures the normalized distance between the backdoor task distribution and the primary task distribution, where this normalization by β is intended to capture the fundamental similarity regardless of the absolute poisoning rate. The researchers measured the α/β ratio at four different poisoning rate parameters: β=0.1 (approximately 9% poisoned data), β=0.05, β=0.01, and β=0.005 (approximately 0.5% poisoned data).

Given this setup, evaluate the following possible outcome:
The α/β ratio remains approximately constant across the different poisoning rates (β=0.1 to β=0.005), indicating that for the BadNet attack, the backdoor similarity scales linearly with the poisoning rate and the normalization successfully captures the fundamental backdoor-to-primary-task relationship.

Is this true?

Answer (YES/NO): YES